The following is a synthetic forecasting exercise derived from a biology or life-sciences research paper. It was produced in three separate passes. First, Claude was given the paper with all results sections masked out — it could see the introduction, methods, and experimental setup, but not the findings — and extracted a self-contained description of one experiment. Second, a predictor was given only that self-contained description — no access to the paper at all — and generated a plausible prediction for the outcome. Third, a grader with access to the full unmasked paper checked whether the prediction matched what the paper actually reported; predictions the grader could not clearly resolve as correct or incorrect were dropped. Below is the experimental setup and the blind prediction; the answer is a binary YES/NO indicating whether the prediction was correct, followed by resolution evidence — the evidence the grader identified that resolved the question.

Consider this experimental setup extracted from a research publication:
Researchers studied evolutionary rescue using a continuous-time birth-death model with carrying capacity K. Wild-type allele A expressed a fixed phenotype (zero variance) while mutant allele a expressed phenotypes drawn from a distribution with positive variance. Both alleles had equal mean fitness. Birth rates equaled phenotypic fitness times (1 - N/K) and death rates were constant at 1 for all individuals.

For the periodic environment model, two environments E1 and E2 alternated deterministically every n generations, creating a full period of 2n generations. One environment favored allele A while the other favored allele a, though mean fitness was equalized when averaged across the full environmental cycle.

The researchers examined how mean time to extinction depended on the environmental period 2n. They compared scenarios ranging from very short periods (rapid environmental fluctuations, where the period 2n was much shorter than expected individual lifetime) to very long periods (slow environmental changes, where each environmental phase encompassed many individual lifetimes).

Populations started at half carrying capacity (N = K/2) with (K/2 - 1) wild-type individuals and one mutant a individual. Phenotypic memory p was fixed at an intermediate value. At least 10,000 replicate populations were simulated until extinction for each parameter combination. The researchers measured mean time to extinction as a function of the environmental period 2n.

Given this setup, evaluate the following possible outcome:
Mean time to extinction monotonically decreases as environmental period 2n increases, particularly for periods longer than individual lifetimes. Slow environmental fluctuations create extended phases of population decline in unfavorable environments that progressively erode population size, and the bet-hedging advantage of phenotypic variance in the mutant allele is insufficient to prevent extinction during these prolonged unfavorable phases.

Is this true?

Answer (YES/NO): YES